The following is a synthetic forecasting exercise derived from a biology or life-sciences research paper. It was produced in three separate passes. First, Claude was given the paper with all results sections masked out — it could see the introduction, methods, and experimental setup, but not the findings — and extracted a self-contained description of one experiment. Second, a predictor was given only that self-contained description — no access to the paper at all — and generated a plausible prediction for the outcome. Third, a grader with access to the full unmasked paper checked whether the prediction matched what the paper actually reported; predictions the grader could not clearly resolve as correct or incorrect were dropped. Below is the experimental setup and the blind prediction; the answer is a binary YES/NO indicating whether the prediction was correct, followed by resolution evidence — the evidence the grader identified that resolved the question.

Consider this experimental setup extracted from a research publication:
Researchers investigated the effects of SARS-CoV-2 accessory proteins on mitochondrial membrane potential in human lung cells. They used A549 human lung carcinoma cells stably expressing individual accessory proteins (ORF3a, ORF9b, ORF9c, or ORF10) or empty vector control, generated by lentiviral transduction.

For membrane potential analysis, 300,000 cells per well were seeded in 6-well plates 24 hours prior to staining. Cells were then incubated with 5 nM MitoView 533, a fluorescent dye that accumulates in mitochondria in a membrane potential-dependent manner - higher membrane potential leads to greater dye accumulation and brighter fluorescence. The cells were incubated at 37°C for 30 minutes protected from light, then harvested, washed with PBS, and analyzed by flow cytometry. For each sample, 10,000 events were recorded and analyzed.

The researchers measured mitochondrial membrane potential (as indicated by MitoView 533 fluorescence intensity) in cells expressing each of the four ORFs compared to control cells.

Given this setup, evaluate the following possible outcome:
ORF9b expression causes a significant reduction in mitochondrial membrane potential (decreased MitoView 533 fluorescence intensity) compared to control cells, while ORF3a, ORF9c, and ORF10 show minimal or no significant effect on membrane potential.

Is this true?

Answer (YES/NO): NO